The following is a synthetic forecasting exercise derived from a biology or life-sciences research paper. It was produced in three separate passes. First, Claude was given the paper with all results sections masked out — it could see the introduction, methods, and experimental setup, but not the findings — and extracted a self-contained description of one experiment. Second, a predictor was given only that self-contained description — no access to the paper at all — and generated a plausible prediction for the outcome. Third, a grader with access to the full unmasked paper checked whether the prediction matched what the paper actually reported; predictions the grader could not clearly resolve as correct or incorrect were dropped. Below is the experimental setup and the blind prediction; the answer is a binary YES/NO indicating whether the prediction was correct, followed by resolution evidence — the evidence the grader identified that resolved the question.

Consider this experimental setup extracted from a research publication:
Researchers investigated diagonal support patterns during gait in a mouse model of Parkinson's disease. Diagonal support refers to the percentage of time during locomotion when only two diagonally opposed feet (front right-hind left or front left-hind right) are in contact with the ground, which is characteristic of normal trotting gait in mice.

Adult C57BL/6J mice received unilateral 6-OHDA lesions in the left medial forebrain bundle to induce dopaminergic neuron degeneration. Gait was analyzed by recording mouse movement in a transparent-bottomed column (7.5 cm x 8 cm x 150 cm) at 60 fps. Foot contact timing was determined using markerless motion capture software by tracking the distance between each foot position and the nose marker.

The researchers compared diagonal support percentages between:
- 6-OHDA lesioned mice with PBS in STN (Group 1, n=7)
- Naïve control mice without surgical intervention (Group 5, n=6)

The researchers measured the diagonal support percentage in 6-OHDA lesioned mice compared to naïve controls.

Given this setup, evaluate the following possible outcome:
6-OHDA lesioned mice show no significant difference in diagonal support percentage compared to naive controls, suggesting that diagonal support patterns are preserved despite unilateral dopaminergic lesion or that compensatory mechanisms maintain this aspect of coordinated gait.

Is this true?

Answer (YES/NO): NO